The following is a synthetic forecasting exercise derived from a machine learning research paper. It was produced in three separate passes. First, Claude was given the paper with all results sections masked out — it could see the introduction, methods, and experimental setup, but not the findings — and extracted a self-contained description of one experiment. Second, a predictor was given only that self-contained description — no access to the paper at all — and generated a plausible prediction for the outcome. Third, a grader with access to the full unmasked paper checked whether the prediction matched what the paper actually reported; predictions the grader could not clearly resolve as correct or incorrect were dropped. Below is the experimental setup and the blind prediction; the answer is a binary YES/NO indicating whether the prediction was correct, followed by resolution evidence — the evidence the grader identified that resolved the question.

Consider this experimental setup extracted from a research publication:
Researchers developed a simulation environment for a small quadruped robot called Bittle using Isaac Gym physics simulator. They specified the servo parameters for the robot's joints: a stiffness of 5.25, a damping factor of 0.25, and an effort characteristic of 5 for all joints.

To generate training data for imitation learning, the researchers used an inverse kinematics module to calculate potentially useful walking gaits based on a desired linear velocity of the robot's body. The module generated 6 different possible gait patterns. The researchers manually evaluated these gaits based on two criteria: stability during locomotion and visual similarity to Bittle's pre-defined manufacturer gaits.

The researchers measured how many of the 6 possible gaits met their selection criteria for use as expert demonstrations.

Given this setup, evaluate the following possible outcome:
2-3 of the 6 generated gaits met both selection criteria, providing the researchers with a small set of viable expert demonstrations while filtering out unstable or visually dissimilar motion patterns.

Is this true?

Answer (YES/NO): YES